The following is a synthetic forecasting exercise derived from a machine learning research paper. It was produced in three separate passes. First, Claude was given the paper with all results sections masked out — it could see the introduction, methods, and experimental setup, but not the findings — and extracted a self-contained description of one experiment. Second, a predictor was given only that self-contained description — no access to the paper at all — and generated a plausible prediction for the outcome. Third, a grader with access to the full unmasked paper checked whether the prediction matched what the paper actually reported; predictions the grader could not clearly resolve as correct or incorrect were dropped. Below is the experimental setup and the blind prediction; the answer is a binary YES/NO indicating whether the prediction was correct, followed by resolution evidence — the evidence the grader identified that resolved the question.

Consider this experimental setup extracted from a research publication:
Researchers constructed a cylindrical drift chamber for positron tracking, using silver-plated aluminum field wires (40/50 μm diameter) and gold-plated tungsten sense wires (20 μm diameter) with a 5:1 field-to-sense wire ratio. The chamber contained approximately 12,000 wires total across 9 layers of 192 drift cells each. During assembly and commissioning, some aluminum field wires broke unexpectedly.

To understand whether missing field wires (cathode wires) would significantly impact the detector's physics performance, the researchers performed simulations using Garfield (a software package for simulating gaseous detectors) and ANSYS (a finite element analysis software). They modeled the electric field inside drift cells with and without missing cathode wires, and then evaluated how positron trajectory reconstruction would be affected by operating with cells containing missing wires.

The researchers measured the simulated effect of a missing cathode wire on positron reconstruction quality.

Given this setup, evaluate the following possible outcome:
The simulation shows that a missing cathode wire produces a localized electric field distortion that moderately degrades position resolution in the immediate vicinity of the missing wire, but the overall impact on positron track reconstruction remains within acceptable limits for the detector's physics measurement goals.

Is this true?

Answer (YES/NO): NO